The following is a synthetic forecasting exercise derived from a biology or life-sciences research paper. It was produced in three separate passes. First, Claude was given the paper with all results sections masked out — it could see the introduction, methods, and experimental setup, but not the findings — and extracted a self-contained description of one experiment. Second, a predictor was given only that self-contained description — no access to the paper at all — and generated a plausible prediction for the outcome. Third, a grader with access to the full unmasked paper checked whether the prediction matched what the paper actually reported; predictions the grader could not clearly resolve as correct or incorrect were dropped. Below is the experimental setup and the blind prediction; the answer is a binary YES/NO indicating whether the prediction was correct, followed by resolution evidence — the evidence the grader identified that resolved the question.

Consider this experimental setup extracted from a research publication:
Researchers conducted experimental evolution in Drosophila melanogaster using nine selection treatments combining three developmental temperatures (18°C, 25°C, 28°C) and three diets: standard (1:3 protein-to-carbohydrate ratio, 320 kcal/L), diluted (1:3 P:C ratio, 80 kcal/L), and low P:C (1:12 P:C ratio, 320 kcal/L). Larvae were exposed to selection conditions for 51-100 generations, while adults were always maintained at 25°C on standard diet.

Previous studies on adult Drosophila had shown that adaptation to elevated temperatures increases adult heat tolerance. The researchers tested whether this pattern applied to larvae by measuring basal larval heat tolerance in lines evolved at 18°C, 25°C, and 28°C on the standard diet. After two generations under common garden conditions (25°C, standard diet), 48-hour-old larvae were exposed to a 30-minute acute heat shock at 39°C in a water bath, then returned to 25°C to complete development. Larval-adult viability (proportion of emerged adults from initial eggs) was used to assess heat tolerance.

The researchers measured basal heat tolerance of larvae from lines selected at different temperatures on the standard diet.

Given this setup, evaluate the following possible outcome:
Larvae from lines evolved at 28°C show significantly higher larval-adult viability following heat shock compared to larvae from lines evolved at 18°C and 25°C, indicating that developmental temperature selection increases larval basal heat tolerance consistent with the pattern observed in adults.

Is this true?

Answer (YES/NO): NO